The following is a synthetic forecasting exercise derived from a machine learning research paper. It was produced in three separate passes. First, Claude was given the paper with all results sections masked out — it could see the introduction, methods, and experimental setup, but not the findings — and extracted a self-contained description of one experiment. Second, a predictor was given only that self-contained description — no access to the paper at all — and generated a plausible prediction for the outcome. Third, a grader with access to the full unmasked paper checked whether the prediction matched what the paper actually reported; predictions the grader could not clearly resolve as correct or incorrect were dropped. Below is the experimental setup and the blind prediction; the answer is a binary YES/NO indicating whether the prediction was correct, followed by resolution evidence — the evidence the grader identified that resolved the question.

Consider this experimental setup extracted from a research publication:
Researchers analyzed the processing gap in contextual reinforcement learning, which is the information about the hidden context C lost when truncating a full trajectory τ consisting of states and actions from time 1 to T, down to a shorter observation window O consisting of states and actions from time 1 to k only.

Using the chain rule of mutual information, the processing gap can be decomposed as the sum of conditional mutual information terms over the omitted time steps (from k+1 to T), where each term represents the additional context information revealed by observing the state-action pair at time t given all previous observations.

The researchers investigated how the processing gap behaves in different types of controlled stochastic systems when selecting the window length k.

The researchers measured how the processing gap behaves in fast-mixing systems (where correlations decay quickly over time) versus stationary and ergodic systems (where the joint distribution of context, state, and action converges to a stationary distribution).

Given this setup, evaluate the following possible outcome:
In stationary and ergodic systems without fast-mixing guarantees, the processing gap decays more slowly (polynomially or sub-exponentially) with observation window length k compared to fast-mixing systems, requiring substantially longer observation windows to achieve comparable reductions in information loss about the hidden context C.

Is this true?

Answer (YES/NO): NO